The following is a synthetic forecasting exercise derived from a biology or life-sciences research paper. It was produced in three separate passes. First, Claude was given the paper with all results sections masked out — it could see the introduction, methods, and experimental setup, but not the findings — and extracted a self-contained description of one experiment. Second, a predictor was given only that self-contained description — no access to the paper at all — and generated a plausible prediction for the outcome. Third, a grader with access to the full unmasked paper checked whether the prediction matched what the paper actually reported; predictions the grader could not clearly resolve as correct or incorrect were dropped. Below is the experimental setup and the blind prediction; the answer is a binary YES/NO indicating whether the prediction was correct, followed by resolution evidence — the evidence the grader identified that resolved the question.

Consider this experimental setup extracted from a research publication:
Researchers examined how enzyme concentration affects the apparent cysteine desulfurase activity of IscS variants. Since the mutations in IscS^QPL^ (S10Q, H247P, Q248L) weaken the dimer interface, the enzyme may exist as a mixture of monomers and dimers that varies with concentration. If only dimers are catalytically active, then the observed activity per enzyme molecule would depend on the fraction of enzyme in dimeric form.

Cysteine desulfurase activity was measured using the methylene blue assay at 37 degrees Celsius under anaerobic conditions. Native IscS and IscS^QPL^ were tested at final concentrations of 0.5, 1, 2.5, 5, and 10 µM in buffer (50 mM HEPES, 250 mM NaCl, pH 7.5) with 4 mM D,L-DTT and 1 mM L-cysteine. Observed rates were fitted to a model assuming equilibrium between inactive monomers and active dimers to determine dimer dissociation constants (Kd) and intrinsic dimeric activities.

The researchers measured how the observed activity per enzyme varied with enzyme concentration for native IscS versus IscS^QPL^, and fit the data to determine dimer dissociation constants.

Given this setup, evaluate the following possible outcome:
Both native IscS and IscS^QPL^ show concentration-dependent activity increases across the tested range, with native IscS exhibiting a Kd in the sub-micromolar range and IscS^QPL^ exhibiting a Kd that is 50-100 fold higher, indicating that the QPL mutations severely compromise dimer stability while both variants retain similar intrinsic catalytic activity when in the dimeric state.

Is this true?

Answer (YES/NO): NO